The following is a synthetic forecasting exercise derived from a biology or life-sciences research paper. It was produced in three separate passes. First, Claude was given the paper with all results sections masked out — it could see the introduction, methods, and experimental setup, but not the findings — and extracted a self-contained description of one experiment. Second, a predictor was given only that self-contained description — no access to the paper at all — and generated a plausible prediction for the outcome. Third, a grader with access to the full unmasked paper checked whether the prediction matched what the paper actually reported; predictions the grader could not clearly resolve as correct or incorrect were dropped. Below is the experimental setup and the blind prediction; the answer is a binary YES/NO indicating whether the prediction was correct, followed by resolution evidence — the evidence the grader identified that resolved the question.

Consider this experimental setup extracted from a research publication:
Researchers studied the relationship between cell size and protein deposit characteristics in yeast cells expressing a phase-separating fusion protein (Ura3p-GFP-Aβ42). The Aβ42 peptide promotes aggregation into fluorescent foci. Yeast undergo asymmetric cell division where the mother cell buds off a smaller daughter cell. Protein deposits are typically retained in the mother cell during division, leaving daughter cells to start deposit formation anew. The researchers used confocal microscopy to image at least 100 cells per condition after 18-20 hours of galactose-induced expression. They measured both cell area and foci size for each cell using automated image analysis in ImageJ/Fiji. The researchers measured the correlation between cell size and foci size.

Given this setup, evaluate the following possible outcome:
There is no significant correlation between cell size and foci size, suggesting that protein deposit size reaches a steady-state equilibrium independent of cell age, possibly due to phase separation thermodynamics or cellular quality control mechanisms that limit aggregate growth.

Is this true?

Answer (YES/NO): NO